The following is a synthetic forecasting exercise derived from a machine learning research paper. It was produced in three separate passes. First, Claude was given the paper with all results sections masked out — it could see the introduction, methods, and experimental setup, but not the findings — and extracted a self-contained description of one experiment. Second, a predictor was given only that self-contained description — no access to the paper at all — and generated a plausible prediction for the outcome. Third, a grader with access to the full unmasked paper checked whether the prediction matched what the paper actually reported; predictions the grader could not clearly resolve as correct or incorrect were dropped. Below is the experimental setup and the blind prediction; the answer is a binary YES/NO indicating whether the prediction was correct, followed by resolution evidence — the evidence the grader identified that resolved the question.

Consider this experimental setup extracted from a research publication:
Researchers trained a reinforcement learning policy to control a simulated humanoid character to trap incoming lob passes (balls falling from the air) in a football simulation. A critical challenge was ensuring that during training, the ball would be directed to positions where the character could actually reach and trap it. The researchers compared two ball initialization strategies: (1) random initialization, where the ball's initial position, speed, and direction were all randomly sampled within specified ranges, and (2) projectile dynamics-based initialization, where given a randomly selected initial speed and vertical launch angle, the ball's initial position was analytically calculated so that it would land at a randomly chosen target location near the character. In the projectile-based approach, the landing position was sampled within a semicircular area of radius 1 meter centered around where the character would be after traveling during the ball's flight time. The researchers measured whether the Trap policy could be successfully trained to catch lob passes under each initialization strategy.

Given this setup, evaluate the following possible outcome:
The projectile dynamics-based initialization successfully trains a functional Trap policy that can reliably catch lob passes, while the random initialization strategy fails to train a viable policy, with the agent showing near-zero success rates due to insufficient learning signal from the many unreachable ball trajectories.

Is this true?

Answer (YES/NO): NO